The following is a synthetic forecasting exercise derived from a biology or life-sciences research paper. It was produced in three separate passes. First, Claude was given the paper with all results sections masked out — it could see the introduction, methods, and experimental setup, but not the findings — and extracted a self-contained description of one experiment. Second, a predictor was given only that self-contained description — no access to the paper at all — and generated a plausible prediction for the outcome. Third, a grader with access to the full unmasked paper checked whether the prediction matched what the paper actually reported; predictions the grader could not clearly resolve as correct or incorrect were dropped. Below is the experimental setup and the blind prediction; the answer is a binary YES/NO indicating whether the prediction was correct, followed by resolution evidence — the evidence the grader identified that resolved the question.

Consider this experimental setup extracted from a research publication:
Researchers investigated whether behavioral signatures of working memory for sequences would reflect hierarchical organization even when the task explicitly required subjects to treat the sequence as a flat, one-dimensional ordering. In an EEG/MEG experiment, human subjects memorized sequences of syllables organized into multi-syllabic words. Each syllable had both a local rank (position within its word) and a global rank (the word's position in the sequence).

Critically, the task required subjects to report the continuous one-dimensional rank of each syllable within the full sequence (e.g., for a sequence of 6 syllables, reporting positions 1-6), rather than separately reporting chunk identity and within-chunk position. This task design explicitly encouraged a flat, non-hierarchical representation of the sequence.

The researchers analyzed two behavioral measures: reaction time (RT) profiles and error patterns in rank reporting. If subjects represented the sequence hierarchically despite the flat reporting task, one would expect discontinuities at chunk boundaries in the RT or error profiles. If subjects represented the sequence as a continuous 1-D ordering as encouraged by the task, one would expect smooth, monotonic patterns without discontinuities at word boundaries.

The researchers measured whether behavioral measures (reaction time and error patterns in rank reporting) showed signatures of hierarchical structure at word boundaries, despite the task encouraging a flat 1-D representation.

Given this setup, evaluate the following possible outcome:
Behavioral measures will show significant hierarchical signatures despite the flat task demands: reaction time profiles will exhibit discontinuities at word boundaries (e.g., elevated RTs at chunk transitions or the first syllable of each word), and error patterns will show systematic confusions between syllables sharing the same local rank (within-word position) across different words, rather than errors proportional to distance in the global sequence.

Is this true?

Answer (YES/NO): YES